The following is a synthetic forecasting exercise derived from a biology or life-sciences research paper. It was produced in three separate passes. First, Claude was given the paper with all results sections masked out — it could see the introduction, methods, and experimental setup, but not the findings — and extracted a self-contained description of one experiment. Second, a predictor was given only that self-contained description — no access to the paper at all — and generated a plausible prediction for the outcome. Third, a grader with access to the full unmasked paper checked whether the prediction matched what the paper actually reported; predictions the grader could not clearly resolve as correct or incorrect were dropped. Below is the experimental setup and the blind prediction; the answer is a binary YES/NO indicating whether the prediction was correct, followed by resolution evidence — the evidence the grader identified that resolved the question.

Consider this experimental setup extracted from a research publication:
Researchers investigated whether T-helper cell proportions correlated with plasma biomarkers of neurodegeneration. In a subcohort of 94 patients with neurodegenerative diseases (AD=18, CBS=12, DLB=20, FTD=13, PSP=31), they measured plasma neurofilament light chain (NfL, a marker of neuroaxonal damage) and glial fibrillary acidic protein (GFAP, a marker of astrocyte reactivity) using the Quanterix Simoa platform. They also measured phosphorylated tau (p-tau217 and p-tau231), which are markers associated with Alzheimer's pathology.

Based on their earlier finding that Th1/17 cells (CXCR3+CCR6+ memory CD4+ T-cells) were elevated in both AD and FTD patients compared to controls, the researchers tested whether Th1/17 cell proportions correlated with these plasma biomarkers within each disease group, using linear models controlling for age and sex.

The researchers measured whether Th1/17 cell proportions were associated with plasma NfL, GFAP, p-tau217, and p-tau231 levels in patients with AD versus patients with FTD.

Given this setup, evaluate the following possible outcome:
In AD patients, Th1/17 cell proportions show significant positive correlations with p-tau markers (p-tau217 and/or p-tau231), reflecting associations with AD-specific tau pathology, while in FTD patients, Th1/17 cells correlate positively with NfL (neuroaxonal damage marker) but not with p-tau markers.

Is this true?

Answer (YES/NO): NO